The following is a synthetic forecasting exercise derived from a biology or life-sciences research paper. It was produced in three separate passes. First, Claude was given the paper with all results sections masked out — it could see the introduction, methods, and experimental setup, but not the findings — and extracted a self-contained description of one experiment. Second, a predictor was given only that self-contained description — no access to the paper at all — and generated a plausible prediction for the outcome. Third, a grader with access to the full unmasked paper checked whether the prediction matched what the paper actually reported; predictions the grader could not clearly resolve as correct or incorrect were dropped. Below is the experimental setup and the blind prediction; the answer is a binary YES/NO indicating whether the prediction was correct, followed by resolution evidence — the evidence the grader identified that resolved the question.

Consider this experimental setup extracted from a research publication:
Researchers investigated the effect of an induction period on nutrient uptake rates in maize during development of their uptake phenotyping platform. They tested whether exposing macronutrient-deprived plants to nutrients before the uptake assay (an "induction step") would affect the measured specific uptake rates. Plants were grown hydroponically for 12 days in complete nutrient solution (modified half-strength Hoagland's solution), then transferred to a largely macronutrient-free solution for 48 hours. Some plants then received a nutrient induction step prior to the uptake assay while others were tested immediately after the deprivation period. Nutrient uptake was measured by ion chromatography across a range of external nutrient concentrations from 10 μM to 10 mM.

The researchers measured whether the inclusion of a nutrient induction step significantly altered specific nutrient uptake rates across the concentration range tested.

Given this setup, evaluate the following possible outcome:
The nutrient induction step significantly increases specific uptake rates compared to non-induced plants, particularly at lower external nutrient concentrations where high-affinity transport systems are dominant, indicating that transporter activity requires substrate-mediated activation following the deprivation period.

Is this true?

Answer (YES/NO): NO